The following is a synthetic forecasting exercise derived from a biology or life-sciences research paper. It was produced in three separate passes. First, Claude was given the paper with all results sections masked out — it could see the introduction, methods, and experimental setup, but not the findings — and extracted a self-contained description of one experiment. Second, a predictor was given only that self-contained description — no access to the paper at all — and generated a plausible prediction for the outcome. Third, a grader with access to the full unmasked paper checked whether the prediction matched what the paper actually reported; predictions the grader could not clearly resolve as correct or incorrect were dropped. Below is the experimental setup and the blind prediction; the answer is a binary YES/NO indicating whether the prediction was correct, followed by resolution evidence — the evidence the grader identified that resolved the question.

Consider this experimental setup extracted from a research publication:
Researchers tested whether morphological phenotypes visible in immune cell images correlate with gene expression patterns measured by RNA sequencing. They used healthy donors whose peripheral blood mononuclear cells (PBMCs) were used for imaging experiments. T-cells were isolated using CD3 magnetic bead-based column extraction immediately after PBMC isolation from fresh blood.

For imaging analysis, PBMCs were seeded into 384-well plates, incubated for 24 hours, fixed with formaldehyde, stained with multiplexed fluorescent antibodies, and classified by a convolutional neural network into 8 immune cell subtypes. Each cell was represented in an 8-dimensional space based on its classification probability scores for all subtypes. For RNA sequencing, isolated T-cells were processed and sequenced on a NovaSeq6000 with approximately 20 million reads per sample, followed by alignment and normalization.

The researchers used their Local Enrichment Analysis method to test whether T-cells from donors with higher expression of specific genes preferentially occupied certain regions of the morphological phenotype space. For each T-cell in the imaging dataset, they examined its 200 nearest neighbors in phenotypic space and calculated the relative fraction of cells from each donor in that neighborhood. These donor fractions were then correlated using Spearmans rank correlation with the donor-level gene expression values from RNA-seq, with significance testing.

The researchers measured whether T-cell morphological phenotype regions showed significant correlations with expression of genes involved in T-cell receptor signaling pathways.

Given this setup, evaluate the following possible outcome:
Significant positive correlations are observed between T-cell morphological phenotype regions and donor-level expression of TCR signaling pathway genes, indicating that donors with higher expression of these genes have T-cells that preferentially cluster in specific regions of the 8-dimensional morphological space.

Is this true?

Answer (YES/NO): YES